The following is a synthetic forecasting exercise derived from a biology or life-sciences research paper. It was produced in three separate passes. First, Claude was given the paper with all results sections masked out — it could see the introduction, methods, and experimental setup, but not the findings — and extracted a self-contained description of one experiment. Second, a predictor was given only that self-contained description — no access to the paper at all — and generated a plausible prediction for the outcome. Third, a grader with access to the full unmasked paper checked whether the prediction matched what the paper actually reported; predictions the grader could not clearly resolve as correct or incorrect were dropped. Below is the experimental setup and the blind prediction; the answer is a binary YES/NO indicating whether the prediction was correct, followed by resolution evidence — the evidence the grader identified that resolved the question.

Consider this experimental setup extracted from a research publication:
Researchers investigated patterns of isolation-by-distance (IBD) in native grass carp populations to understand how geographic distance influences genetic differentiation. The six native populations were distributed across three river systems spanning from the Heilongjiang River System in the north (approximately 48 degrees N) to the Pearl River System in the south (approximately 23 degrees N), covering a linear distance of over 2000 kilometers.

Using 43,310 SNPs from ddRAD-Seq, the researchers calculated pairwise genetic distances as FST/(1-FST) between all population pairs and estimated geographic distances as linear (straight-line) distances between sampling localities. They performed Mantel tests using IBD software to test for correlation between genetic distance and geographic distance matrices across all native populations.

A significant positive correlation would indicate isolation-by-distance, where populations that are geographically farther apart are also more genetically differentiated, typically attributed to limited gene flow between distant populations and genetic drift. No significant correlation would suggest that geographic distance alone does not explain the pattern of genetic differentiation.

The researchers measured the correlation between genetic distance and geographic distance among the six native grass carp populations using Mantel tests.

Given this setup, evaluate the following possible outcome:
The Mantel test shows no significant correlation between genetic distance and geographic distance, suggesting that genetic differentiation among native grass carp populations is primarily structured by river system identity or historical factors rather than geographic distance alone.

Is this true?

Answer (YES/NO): YES